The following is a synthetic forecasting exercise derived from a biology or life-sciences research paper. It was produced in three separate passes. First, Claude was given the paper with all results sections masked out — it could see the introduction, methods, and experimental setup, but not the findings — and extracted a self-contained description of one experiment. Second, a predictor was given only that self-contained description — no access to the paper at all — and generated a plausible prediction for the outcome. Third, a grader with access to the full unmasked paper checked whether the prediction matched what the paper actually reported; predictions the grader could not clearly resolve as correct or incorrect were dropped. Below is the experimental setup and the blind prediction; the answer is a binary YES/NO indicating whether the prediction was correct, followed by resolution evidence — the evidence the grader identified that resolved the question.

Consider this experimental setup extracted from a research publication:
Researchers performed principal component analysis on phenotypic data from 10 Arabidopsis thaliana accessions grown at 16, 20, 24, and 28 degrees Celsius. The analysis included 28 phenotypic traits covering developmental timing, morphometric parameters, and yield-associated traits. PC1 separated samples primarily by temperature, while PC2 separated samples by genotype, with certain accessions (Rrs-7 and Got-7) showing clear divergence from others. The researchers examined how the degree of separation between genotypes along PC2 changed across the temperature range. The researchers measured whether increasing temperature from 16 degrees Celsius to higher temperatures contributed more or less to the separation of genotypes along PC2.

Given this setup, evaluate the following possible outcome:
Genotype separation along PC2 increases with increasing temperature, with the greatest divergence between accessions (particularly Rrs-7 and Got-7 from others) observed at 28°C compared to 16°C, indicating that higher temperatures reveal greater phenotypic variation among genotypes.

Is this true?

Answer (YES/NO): NO